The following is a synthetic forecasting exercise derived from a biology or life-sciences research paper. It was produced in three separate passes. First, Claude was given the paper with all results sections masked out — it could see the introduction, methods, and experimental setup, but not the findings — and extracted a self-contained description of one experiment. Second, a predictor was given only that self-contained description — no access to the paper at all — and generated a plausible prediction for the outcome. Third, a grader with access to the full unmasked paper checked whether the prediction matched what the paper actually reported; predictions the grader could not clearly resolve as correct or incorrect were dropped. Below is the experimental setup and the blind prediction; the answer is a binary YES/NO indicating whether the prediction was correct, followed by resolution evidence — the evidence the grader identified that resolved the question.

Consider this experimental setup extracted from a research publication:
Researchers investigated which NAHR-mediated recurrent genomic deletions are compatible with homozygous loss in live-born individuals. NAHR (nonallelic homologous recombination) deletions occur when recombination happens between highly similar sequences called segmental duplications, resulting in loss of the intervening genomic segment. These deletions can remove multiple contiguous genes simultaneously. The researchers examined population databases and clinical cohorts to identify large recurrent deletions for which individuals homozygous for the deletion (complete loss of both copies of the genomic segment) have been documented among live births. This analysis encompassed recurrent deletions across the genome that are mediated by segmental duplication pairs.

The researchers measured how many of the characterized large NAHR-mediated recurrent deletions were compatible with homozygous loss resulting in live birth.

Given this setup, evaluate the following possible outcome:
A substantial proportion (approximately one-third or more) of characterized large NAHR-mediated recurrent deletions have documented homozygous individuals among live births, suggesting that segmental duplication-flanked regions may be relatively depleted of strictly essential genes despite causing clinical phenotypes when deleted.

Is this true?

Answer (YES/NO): NO